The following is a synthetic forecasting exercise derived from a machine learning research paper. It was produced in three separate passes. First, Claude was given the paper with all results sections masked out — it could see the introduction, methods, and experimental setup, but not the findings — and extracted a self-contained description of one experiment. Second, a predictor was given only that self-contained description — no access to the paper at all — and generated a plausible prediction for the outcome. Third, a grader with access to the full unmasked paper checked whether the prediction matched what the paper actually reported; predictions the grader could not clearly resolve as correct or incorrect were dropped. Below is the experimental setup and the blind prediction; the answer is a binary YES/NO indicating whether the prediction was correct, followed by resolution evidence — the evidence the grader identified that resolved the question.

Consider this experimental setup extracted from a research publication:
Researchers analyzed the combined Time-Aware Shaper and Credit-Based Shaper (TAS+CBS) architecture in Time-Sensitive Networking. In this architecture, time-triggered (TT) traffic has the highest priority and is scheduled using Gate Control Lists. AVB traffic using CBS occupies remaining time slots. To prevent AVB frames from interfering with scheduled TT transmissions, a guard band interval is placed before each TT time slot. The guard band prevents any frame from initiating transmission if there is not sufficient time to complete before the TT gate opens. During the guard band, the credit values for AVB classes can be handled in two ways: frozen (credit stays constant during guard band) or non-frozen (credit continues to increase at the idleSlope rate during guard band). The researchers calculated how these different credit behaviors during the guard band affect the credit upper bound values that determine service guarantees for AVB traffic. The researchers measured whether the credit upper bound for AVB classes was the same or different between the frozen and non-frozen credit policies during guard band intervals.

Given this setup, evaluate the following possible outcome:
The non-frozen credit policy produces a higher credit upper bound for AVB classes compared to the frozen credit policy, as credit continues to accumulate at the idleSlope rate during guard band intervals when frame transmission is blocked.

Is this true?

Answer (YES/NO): YES